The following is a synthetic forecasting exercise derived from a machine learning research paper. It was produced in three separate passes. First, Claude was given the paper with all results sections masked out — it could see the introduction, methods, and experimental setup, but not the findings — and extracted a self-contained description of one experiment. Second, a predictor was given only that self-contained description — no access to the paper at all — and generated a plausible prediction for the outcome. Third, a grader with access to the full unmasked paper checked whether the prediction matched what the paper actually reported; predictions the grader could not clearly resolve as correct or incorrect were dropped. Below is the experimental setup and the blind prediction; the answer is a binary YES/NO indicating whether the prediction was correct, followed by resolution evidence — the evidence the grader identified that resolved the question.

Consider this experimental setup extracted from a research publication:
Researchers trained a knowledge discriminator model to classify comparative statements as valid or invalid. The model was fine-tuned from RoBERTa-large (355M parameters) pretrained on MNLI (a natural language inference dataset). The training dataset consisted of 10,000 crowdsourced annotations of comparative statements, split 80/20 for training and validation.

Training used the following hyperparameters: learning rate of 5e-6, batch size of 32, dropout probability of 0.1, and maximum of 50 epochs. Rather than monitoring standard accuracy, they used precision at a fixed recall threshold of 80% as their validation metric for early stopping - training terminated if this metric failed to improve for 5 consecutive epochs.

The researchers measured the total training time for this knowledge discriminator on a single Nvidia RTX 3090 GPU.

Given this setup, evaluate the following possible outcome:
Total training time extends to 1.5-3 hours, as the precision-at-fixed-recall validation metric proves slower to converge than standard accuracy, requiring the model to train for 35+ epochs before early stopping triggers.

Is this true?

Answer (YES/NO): NO